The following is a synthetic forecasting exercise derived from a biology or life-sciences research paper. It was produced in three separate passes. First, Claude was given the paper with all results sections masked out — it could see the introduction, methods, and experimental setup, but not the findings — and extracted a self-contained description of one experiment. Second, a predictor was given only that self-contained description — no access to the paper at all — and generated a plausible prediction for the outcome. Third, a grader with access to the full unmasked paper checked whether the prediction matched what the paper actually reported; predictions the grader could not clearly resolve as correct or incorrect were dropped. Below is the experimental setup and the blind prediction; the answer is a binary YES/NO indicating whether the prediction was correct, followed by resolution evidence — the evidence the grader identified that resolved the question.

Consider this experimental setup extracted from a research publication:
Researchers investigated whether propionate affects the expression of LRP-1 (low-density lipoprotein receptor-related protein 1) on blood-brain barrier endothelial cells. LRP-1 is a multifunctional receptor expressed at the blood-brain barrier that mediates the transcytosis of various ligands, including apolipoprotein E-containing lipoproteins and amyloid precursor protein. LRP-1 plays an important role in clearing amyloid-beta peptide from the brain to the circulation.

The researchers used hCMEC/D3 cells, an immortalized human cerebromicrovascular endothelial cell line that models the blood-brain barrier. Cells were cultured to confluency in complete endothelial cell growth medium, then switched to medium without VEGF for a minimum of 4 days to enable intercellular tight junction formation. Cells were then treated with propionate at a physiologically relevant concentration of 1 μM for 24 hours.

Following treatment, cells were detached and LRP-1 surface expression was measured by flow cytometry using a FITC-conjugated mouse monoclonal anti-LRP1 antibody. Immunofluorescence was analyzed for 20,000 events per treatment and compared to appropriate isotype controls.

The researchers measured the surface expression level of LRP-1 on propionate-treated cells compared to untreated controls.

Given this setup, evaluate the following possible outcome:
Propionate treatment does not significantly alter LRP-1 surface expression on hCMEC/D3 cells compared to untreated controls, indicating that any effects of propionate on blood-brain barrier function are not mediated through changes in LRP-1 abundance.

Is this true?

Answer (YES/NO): NO